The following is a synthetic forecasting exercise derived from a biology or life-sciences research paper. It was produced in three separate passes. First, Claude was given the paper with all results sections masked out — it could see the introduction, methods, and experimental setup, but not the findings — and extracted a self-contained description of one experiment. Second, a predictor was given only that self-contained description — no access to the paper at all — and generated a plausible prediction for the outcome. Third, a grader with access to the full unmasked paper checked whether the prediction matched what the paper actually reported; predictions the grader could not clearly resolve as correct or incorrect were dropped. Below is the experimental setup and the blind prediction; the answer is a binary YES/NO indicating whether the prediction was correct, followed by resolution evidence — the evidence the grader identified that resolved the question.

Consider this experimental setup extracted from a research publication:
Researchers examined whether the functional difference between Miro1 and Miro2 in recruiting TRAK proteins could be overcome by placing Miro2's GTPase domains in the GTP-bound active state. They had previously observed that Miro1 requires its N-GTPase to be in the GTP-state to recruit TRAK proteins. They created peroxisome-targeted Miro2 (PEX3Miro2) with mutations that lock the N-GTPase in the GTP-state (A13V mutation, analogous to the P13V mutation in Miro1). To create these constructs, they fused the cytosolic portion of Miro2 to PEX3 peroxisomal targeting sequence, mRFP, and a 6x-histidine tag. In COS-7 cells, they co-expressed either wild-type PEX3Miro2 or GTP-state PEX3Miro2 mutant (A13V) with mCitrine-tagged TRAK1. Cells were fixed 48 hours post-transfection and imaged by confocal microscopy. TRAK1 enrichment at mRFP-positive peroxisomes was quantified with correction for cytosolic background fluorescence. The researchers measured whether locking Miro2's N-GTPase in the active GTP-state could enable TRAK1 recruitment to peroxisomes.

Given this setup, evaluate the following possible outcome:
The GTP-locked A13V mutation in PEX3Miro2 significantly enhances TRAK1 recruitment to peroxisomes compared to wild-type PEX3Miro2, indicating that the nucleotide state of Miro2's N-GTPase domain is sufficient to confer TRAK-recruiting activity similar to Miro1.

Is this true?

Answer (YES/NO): NO